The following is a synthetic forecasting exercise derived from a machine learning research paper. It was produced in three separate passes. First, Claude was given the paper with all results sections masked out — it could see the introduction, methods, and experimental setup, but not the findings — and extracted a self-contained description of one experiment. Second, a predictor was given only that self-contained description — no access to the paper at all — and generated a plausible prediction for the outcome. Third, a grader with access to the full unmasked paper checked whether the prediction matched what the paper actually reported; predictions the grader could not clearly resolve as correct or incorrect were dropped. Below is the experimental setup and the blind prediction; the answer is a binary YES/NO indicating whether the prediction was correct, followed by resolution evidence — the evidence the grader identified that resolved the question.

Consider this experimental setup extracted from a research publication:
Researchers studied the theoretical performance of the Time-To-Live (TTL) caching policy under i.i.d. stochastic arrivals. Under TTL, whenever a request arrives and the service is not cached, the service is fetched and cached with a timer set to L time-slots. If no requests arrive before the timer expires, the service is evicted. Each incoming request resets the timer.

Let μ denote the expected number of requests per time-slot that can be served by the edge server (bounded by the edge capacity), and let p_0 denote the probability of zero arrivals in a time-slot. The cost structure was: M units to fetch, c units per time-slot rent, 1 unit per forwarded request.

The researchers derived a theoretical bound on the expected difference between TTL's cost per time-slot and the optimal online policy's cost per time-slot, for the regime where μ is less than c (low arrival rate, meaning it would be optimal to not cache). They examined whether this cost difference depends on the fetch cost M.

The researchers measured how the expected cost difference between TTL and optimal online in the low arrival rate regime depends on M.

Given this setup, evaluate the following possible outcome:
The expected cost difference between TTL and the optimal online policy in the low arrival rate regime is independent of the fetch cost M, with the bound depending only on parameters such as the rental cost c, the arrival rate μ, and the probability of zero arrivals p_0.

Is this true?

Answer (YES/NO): NO